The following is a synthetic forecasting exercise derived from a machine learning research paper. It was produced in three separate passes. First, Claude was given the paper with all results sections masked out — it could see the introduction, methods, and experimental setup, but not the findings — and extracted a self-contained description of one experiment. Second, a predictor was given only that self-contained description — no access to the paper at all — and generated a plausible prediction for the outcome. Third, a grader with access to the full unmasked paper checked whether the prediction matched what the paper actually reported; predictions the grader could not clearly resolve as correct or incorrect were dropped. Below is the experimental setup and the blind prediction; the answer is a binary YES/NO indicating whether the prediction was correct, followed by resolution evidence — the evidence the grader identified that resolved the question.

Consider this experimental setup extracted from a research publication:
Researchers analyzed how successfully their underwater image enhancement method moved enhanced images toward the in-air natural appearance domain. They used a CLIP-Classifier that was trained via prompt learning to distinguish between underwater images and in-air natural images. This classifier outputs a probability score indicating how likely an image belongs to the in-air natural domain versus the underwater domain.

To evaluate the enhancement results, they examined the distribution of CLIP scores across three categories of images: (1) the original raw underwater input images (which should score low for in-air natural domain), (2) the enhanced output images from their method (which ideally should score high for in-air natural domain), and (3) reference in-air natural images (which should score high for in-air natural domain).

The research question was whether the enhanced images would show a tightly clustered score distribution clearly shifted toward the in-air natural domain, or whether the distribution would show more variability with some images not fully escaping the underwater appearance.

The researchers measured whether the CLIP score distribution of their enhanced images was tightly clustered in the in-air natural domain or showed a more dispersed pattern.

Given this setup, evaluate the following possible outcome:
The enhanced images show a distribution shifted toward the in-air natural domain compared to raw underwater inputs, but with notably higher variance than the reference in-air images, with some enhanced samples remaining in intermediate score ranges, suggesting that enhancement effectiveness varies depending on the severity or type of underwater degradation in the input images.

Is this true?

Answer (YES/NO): YES